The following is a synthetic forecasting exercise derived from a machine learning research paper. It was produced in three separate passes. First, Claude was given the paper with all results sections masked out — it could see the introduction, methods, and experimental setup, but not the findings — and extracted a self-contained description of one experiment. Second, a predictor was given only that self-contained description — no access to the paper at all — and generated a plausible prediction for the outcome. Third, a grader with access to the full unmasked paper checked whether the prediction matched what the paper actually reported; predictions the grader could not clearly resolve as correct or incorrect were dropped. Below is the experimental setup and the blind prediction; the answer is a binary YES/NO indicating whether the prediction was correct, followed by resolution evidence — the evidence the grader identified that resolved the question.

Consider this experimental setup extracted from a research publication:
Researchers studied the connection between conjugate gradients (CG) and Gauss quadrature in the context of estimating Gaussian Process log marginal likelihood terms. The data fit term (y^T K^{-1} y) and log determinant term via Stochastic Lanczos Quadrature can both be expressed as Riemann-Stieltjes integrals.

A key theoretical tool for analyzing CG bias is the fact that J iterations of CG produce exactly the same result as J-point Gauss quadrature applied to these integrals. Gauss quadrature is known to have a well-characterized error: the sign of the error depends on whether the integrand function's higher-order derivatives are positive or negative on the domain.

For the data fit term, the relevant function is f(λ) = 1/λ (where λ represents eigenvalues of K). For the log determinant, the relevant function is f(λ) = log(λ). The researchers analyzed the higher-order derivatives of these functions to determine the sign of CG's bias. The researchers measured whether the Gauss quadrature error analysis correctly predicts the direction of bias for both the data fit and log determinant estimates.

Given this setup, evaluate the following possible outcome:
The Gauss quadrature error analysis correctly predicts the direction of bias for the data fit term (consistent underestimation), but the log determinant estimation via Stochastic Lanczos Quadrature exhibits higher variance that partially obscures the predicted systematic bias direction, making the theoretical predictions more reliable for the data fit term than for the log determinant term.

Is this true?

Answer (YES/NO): NO